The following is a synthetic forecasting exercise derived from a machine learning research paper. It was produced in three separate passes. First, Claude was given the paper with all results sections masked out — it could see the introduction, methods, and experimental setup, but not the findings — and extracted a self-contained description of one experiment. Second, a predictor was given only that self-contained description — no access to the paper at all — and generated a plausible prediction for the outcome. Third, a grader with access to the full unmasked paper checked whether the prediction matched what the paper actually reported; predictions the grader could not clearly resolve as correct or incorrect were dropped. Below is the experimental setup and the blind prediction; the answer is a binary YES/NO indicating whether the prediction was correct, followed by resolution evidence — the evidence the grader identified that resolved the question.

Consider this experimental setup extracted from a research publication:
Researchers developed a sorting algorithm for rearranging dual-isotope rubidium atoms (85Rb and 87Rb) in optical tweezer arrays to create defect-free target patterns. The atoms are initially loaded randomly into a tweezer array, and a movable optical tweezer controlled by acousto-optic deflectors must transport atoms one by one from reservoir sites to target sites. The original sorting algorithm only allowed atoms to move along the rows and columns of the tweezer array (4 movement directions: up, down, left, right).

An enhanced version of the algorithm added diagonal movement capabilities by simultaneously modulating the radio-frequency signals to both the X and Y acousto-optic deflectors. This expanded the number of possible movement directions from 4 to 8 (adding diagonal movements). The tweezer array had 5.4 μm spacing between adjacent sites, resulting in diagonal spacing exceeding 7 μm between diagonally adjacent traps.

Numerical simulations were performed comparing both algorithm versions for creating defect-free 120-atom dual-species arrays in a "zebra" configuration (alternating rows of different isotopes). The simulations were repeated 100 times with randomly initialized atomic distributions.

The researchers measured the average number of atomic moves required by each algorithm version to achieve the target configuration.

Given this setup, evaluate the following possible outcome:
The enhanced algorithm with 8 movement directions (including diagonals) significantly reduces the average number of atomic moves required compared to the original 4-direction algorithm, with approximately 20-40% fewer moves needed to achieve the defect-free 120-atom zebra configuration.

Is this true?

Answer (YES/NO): NO